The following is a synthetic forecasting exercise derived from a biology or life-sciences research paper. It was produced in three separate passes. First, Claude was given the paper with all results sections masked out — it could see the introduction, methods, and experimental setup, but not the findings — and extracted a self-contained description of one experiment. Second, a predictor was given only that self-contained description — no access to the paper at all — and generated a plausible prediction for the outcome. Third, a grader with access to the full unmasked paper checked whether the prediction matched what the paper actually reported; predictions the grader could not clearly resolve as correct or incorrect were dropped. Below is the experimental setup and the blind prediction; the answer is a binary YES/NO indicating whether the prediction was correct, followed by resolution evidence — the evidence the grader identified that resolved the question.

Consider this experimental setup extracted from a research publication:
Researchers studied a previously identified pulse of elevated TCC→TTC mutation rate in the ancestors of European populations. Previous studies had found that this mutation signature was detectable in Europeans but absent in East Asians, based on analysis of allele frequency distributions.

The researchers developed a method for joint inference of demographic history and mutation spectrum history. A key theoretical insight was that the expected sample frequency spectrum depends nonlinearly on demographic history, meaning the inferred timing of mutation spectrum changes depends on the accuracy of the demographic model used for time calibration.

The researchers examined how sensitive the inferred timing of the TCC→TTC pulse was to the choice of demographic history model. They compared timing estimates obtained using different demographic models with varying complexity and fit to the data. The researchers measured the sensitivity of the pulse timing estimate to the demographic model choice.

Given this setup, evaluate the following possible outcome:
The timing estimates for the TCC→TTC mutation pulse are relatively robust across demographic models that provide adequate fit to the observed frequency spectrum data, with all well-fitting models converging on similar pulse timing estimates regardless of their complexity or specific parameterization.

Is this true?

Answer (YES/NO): NO